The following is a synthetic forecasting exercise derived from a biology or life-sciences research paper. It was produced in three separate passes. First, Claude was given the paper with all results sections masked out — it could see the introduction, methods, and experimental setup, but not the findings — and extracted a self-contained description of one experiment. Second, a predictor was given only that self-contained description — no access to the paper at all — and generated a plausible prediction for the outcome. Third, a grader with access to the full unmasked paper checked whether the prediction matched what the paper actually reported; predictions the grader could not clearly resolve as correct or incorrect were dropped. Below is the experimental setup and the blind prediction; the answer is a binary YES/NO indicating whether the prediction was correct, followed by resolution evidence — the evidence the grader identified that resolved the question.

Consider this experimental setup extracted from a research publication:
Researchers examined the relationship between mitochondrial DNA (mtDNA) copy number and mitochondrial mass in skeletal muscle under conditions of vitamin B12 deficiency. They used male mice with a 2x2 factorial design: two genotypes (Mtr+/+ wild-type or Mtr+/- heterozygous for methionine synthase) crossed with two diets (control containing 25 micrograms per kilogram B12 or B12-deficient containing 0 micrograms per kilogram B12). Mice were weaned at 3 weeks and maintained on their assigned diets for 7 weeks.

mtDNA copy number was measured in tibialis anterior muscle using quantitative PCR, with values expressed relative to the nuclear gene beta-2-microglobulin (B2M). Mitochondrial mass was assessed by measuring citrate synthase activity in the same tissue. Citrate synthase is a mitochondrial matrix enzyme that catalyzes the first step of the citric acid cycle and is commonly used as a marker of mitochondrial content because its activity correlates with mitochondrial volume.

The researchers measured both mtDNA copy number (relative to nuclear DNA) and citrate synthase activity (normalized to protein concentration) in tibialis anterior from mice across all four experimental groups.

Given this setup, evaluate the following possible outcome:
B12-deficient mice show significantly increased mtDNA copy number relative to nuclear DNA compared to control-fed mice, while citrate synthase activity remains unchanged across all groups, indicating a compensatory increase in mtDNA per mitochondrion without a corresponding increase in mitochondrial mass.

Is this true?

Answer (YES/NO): NO